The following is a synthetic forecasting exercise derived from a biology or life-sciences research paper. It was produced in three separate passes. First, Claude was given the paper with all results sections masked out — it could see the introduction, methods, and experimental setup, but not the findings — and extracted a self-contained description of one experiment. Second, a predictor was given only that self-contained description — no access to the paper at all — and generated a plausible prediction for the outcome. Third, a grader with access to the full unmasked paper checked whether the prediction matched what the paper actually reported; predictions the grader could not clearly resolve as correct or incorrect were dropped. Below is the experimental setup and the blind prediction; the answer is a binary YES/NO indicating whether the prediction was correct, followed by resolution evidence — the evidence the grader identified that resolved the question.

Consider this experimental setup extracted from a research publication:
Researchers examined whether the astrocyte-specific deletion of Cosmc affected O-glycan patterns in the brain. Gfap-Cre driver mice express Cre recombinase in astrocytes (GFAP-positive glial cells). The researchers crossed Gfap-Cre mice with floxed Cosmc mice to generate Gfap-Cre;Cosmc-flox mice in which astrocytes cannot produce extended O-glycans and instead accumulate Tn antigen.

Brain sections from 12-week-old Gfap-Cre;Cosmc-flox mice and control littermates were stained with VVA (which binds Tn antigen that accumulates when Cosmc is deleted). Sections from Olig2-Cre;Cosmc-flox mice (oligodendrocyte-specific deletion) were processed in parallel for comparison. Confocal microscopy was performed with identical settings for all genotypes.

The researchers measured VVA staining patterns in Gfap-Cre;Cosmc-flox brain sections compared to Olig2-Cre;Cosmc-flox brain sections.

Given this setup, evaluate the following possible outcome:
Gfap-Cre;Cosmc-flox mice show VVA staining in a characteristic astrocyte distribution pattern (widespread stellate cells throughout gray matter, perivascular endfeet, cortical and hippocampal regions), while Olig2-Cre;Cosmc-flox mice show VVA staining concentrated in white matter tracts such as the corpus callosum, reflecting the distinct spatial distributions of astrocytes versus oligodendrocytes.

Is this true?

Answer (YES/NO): NO